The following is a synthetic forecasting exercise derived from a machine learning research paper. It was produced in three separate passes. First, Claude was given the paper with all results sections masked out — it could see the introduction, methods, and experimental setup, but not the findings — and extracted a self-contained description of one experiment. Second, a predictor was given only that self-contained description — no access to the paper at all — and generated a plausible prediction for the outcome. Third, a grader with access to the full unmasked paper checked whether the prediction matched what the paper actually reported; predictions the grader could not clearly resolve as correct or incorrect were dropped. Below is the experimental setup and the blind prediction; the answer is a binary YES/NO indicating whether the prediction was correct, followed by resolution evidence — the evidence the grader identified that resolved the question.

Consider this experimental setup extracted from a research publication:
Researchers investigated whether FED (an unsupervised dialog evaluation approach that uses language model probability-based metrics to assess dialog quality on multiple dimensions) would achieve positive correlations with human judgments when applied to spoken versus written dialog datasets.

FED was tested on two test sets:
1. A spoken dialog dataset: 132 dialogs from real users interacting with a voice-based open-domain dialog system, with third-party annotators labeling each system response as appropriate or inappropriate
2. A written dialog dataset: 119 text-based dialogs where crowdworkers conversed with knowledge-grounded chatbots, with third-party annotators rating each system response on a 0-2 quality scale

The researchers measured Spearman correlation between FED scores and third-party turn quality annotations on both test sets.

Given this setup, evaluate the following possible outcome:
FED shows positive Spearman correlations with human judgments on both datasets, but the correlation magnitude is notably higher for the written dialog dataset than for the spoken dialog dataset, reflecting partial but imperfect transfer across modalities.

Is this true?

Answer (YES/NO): NO